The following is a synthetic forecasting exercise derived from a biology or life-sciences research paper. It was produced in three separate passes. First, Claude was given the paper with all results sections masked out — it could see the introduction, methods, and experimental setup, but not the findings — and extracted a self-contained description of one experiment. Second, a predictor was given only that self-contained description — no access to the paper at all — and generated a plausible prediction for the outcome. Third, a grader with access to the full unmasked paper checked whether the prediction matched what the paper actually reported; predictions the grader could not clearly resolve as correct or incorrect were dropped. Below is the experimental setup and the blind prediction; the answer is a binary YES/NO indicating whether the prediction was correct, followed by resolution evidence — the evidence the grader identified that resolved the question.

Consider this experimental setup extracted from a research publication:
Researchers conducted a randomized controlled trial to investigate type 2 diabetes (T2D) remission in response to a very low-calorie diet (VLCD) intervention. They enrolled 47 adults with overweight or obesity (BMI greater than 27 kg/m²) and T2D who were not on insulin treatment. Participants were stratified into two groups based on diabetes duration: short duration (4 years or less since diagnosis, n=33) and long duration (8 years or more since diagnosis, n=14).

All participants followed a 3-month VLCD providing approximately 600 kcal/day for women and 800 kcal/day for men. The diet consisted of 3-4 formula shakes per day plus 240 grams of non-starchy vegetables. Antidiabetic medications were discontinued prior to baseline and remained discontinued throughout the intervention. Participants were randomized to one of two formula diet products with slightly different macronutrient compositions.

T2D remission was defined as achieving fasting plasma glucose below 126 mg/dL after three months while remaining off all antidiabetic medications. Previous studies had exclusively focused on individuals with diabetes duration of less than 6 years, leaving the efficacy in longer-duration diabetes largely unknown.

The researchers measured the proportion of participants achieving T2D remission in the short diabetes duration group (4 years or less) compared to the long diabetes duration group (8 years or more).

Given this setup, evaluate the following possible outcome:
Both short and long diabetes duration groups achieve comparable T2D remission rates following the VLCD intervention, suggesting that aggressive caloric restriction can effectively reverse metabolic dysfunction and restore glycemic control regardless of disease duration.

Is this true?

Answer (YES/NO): NO